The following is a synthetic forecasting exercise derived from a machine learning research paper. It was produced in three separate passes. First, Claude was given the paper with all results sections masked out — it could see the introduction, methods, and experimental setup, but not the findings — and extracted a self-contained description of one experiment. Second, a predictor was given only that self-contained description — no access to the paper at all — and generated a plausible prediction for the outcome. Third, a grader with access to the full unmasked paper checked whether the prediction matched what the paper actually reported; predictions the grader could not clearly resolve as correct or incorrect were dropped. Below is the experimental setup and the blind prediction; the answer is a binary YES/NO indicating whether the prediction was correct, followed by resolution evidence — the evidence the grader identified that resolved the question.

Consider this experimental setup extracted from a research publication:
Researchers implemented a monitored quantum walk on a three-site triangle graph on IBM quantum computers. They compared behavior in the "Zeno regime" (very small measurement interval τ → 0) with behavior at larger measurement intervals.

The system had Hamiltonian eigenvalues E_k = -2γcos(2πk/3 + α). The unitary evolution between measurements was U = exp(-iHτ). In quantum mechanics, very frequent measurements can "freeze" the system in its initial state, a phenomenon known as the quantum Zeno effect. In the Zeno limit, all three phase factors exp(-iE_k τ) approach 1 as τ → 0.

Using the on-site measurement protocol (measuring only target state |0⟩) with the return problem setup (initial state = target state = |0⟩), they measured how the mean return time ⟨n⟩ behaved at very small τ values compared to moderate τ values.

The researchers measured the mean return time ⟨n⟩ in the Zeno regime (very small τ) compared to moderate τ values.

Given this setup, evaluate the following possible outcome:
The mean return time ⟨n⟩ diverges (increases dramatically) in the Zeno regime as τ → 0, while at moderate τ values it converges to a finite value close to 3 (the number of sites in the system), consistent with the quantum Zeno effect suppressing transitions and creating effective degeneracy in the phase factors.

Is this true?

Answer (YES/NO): NO